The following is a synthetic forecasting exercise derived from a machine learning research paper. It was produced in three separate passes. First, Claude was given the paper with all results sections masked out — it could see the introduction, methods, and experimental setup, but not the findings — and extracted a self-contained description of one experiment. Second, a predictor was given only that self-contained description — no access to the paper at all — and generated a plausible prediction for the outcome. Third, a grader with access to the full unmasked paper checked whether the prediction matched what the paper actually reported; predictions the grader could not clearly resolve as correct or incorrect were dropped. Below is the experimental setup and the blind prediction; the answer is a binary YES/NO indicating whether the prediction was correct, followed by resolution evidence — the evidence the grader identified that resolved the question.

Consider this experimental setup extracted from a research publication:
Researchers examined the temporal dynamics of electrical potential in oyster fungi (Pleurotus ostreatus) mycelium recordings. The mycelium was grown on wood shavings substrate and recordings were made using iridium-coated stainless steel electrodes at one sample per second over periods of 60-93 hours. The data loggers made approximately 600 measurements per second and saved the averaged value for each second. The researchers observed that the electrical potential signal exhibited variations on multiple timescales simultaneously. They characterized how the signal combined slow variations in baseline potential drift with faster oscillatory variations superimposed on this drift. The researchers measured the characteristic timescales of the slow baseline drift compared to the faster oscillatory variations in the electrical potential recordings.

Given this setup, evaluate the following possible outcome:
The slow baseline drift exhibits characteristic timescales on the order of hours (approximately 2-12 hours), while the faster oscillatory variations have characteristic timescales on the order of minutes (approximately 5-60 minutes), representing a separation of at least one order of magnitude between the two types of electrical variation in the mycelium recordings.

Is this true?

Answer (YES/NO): NO